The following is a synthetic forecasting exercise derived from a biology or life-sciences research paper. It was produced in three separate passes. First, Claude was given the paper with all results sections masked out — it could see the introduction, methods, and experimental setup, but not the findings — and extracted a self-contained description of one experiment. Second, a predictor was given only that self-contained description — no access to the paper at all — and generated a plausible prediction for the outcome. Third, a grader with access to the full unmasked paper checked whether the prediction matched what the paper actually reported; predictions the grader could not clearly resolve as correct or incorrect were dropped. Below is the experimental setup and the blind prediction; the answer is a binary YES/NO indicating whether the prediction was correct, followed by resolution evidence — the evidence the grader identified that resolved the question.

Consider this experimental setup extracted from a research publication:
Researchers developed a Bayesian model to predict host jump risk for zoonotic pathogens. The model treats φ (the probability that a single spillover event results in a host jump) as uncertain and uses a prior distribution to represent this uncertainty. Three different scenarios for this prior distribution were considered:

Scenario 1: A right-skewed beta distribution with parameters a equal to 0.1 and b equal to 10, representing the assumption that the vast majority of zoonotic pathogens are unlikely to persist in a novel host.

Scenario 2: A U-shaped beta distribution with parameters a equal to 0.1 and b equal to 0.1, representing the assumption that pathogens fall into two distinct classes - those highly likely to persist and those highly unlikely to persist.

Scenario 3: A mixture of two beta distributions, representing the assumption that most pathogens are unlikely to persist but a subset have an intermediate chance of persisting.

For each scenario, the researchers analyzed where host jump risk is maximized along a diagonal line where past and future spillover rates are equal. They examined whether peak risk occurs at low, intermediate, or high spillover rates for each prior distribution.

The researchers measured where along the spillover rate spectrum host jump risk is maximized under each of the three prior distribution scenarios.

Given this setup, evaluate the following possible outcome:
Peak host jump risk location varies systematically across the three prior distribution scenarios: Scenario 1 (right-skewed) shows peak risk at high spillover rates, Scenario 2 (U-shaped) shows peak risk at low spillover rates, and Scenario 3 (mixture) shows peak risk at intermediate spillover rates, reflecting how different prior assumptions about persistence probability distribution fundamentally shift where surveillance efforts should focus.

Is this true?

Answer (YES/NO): YES